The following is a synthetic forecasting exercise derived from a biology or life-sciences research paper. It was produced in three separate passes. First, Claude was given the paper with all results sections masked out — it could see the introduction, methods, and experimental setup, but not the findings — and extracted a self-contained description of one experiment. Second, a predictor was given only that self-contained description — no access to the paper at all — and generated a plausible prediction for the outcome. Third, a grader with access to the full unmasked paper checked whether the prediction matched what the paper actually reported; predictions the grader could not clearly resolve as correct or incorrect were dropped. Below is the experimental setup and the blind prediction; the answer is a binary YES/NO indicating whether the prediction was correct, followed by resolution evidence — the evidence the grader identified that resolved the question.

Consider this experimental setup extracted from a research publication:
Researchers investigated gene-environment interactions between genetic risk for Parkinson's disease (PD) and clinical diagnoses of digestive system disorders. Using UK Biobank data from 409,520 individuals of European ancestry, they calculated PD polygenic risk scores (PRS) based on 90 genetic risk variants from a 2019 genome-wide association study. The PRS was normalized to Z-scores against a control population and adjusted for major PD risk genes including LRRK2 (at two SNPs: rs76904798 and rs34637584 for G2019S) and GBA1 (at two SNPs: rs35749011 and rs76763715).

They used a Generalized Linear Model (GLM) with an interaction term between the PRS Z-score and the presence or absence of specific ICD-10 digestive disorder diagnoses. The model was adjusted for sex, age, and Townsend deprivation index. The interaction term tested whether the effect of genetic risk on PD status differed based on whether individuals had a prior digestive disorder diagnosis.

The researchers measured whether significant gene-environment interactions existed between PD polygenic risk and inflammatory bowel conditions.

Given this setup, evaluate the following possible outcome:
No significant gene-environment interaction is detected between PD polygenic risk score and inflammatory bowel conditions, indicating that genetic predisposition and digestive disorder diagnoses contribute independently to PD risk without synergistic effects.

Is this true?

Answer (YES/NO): YES